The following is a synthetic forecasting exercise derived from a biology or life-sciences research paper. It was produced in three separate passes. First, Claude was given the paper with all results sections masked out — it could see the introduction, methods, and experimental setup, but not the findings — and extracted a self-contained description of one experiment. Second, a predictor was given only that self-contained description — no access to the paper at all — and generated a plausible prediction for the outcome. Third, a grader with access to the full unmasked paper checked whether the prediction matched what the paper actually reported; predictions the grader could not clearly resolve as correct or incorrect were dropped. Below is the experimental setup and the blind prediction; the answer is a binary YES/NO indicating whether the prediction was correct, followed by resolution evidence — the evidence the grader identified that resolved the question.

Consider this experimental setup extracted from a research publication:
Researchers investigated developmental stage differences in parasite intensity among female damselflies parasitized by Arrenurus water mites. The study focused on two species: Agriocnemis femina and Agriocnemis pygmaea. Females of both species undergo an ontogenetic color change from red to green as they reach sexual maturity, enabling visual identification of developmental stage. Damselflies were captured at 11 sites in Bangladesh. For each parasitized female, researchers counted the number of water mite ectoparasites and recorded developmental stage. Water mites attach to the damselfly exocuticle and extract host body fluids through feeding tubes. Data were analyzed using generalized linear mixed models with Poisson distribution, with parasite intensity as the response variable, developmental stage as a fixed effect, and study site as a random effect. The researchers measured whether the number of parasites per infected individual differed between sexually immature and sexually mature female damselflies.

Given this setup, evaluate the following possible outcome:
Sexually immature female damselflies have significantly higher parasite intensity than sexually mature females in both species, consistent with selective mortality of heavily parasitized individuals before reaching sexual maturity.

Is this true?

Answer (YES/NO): YES